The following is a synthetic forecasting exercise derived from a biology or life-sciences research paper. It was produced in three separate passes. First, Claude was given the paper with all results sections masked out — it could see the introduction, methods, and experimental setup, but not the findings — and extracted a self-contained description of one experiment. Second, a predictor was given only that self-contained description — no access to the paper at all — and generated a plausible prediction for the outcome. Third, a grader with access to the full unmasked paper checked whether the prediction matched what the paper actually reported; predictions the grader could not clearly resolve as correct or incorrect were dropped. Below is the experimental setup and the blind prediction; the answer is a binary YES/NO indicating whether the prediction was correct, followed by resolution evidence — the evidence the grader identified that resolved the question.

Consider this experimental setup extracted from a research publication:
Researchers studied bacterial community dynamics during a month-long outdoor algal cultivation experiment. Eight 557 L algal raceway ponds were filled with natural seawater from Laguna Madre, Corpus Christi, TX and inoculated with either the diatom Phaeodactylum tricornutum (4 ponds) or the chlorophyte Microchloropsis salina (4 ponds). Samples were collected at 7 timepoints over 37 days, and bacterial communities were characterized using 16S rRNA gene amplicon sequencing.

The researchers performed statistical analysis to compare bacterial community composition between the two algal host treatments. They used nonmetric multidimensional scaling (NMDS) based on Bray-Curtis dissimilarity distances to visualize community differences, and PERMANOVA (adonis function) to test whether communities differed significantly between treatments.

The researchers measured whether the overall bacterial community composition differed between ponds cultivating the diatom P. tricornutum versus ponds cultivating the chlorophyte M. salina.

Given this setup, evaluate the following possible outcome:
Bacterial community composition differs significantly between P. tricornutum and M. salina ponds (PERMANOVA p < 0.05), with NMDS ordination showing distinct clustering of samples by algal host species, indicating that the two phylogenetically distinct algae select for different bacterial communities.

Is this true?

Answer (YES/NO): YES